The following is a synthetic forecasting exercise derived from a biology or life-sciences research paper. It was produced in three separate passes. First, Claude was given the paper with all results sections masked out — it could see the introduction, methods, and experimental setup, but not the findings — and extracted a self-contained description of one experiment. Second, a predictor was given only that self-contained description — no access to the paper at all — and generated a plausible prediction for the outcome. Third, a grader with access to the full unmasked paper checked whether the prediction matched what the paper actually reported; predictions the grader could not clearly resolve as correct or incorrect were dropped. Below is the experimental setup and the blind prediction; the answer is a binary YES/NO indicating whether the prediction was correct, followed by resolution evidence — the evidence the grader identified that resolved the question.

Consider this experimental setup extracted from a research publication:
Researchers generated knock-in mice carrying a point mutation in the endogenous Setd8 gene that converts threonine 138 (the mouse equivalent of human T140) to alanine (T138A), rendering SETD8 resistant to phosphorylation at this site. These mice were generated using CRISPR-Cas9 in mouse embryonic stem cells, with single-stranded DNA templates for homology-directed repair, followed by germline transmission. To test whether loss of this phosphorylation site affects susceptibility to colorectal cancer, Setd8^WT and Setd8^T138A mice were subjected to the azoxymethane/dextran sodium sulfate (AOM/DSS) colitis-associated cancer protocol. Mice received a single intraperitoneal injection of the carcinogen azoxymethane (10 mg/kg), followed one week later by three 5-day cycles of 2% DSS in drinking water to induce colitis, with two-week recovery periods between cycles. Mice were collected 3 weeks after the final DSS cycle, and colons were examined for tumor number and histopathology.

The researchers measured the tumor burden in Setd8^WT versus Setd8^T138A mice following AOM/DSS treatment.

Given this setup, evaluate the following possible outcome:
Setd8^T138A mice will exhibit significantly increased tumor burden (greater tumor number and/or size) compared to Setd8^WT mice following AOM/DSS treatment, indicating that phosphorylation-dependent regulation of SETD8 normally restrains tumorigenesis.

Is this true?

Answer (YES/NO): YES